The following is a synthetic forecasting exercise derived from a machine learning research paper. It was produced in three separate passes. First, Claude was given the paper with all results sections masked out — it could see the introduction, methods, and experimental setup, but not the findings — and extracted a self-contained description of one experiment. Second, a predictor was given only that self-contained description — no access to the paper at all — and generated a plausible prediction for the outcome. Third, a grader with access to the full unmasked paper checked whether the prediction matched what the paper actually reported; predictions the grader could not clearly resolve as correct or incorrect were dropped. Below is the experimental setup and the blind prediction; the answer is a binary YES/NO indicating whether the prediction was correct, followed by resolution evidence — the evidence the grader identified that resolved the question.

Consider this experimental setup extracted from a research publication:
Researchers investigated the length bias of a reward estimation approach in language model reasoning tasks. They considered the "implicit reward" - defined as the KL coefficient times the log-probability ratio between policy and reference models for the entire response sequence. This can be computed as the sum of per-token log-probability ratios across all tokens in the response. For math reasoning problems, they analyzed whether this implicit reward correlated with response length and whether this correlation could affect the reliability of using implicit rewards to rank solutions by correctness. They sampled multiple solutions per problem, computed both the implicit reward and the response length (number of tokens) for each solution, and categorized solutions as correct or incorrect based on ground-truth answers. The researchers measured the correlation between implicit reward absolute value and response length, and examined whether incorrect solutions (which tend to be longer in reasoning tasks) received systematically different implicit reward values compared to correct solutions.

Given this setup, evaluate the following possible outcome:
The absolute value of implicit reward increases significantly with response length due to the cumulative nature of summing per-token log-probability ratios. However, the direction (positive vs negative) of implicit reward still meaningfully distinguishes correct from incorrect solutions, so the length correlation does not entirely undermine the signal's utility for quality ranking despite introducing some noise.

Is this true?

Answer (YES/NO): NO